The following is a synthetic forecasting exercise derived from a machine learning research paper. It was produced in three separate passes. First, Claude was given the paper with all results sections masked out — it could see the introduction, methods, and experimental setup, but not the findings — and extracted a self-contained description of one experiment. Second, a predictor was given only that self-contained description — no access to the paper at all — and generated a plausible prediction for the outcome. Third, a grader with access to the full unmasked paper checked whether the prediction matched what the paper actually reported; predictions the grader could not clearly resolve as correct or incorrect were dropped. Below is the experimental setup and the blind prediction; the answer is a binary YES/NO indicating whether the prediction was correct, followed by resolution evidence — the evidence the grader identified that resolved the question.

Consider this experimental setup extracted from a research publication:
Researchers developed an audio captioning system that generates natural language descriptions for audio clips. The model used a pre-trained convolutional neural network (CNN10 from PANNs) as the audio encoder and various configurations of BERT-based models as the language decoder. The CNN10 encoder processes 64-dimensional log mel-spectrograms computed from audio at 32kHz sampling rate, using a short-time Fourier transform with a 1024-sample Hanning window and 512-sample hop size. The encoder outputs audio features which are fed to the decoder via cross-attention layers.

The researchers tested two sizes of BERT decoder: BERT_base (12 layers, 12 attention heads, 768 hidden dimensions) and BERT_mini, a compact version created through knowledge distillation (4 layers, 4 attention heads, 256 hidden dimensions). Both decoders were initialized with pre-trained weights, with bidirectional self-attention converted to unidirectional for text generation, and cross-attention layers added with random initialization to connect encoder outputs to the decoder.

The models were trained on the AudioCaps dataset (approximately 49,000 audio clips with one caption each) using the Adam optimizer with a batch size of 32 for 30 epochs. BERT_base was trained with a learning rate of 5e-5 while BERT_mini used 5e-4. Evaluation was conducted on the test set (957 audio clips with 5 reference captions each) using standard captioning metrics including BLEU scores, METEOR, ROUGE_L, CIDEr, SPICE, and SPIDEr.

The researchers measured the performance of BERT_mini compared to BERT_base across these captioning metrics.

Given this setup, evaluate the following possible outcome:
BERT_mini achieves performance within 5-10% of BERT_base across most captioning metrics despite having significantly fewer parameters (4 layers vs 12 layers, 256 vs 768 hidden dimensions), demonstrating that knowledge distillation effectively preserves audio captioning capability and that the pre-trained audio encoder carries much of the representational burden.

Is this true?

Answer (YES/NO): NO